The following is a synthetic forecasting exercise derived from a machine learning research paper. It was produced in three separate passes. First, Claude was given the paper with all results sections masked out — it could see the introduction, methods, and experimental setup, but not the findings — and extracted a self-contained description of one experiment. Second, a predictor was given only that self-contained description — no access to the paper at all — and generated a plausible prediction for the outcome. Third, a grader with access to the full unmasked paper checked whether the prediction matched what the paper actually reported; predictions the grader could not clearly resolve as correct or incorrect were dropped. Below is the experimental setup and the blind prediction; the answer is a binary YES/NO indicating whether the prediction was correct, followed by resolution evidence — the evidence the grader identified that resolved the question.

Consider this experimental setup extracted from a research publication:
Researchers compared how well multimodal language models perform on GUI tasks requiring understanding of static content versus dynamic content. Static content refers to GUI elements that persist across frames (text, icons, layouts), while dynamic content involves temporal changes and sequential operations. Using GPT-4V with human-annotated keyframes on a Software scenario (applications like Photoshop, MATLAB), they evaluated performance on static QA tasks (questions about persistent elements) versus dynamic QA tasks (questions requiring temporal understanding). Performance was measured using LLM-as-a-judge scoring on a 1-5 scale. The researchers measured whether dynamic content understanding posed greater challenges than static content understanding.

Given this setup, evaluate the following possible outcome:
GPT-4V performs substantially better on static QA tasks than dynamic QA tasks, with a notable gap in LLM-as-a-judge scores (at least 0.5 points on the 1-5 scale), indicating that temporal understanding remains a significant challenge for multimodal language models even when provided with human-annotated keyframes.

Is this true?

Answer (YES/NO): NO